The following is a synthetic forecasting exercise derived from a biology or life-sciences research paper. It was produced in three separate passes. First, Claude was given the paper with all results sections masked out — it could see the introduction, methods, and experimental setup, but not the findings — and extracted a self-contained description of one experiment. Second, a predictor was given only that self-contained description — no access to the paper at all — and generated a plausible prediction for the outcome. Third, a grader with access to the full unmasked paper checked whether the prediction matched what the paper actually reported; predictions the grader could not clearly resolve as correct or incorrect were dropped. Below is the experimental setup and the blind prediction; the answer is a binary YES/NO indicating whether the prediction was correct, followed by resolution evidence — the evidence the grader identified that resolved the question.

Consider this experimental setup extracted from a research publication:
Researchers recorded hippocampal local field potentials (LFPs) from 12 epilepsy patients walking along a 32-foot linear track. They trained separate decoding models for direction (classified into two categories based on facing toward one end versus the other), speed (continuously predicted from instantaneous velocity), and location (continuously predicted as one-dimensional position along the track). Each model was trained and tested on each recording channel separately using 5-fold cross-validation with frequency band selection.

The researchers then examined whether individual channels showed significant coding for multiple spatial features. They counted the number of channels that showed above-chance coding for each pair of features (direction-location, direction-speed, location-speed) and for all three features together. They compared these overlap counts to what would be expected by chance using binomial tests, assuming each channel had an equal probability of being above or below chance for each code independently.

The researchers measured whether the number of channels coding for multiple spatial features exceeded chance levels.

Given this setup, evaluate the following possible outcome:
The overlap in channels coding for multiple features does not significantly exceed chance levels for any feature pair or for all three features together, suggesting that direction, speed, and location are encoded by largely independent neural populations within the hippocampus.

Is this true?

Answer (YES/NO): NO